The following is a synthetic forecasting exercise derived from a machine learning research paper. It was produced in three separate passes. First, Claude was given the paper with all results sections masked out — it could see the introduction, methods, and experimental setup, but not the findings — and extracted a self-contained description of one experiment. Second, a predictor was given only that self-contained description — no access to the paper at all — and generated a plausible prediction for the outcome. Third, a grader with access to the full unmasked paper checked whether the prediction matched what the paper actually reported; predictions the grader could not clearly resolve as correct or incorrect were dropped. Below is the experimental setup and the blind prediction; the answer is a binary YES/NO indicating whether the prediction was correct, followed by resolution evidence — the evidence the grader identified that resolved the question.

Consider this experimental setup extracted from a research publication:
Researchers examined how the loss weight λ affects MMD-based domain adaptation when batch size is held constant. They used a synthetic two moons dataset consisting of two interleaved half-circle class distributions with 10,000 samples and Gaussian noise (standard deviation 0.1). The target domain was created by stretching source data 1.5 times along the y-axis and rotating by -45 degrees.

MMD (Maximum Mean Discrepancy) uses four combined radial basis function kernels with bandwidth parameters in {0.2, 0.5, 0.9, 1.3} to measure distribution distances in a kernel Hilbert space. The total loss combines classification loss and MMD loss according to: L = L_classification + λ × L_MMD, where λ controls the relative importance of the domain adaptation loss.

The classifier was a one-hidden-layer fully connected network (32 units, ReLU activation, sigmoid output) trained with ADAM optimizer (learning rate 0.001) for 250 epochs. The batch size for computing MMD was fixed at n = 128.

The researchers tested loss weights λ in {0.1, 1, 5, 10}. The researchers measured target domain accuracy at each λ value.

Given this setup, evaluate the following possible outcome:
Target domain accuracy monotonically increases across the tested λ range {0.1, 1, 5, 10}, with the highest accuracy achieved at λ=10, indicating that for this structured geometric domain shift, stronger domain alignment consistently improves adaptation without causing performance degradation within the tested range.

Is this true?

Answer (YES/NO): NO